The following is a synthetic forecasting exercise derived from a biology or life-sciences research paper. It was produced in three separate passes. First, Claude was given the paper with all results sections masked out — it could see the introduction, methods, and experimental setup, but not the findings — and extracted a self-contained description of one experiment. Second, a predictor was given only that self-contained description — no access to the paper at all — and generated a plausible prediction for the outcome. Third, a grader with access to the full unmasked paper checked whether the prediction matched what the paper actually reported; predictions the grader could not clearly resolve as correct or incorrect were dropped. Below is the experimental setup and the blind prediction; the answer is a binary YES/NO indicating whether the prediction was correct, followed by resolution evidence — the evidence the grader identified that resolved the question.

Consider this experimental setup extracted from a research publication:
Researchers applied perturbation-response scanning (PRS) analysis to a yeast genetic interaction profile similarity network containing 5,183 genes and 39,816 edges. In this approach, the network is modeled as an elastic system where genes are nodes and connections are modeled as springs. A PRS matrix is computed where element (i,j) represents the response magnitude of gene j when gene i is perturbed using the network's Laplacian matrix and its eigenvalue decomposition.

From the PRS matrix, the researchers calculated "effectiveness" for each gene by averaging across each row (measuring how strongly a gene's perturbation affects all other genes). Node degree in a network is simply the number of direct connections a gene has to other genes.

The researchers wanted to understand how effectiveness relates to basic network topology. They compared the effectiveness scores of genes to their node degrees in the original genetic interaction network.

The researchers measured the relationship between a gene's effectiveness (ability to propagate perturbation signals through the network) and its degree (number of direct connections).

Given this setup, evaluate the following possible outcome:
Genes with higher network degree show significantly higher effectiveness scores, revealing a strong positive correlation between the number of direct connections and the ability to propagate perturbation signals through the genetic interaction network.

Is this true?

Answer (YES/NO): YES